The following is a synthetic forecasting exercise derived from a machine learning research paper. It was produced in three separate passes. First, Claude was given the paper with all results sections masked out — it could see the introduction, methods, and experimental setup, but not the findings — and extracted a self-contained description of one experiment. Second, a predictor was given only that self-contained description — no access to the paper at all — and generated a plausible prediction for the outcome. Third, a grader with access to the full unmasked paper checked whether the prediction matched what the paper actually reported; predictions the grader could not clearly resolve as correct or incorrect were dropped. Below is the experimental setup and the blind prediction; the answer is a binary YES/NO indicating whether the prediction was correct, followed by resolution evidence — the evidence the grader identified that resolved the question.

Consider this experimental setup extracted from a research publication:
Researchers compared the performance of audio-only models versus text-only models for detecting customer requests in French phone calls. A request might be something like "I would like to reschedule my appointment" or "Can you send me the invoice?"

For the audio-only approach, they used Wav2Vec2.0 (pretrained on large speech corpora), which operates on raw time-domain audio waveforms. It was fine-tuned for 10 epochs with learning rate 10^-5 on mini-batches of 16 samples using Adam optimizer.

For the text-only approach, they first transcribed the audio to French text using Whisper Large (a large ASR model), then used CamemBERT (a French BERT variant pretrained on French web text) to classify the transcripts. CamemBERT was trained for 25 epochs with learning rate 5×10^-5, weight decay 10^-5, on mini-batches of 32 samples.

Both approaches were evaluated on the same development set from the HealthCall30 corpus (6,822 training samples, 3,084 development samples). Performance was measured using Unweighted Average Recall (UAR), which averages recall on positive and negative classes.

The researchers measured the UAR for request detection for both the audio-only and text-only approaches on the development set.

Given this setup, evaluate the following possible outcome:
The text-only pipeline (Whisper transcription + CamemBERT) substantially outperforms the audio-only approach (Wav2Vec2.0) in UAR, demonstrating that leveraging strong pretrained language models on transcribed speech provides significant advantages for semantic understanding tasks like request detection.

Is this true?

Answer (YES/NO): YES